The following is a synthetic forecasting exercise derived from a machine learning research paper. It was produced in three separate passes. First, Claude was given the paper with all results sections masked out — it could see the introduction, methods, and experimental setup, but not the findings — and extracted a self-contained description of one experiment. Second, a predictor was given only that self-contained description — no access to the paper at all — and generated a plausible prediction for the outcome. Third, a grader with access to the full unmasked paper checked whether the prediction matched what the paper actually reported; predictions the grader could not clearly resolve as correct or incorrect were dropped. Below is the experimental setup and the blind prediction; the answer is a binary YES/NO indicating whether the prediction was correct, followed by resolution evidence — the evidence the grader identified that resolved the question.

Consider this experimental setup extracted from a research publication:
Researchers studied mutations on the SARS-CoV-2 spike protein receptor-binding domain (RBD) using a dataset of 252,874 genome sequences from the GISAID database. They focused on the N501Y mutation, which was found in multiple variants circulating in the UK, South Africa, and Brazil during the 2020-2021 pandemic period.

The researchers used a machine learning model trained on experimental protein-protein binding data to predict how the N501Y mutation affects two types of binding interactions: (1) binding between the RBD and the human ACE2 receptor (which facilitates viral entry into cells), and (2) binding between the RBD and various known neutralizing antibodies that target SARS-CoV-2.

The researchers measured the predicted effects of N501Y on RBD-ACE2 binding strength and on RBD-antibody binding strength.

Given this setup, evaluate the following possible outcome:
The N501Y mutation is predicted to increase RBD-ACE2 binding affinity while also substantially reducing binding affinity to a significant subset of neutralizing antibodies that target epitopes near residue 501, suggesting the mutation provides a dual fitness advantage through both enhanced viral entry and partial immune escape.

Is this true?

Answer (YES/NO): NO